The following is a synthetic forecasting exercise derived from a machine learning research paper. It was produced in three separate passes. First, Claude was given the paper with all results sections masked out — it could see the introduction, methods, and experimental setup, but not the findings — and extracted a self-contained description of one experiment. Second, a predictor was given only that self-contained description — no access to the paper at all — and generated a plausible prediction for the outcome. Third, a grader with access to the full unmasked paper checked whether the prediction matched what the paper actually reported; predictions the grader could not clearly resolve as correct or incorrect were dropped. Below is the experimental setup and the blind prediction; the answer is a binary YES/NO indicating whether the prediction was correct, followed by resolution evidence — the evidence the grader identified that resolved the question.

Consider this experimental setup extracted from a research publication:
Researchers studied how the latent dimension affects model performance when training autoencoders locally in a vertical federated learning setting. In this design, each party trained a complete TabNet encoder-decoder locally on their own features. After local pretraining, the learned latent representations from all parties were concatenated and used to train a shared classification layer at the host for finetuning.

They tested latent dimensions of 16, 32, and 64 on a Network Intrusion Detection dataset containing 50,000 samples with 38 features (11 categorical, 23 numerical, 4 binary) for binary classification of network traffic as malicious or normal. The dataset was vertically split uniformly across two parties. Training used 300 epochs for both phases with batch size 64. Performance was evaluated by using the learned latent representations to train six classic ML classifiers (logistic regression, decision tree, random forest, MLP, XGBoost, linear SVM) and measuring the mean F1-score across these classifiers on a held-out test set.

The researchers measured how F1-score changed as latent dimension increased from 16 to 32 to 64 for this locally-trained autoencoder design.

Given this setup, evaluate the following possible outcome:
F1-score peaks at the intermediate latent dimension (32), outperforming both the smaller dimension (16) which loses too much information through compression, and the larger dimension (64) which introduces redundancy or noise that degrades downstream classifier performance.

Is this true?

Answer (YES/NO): NO